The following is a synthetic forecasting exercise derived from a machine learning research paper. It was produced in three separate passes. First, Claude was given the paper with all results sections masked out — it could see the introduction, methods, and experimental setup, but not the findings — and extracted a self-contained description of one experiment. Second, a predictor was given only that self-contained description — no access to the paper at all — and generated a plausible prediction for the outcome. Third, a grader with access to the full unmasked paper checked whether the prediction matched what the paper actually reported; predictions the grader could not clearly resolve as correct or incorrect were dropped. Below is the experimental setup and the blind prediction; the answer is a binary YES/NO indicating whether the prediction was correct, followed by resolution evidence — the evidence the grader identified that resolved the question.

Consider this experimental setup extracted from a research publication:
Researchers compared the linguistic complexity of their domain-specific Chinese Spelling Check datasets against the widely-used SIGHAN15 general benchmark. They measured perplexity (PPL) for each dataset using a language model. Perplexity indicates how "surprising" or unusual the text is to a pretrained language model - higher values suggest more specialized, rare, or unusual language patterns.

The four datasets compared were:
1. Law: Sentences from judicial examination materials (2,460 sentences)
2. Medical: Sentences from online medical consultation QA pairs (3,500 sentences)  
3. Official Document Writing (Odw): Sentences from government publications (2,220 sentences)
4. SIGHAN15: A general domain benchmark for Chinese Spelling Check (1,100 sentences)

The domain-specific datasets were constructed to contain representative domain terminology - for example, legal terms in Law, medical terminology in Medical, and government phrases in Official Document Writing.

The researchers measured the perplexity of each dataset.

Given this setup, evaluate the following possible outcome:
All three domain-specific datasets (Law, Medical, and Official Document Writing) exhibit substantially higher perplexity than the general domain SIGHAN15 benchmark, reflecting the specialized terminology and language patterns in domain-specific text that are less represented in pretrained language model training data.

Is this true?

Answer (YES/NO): NO